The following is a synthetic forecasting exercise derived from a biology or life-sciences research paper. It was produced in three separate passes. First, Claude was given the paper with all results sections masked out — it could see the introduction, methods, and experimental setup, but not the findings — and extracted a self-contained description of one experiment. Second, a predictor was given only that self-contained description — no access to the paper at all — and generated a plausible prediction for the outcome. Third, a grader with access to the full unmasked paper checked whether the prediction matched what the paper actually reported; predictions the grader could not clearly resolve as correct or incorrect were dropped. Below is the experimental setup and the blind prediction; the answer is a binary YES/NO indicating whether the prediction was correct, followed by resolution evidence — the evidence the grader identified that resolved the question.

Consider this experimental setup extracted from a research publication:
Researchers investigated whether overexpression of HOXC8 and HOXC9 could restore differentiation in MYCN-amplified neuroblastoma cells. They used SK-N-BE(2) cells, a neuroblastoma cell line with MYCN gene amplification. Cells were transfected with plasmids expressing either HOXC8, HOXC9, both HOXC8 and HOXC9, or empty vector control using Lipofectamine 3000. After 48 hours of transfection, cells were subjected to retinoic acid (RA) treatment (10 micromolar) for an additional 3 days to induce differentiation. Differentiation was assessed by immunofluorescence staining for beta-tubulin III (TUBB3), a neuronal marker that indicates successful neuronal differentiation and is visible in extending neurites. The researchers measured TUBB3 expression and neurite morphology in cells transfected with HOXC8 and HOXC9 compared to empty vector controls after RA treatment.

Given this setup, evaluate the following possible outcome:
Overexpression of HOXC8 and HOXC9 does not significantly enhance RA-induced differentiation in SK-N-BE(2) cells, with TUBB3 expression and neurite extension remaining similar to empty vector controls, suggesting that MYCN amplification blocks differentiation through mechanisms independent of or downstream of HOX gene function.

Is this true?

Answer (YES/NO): NO